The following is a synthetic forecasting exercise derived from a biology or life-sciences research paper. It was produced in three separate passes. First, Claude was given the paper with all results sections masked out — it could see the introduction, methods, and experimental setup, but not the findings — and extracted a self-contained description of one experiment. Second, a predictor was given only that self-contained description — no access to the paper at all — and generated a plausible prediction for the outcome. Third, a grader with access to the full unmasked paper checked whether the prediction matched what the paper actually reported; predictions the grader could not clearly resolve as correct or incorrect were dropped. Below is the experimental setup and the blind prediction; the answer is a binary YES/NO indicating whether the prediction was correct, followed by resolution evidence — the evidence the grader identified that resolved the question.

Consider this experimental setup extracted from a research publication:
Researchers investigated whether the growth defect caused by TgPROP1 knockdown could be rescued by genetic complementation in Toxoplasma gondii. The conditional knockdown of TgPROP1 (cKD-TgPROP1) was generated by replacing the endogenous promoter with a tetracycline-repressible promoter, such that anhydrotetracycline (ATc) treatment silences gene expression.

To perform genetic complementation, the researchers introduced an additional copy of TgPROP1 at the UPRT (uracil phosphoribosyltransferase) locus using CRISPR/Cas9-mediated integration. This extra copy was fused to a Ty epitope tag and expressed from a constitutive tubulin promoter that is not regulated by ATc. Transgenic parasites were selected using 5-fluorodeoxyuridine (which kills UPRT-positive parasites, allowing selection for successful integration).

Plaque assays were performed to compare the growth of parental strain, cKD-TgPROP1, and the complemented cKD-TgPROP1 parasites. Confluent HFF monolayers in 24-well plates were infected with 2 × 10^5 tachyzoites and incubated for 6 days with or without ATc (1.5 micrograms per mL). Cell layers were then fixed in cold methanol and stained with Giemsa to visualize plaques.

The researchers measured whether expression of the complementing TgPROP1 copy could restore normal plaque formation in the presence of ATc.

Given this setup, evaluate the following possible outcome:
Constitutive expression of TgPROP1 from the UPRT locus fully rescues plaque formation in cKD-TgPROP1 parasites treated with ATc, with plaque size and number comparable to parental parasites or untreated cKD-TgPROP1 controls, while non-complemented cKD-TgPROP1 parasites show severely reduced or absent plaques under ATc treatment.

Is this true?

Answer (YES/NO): NO